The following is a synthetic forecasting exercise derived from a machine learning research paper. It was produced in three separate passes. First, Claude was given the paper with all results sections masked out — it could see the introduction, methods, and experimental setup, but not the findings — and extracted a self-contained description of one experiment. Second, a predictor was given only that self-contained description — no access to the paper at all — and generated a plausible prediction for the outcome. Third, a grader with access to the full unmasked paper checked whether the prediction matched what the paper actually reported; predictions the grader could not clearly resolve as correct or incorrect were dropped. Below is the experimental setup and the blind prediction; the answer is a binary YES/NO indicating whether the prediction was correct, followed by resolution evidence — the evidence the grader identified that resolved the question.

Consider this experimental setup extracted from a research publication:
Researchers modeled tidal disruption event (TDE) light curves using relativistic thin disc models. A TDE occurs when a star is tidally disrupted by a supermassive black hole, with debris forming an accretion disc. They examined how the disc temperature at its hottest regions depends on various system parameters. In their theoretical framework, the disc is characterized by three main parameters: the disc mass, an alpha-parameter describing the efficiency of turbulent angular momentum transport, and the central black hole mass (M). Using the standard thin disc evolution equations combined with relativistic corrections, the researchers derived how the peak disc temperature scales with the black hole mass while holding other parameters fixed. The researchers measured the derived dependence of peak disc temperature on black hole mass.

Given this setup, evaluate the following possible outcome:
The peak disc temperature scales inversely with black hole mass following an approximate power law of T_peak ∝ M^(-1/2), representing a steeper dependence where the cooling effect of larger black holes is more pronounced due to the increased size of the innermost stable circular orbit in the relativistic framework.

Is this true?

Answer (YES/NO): NO